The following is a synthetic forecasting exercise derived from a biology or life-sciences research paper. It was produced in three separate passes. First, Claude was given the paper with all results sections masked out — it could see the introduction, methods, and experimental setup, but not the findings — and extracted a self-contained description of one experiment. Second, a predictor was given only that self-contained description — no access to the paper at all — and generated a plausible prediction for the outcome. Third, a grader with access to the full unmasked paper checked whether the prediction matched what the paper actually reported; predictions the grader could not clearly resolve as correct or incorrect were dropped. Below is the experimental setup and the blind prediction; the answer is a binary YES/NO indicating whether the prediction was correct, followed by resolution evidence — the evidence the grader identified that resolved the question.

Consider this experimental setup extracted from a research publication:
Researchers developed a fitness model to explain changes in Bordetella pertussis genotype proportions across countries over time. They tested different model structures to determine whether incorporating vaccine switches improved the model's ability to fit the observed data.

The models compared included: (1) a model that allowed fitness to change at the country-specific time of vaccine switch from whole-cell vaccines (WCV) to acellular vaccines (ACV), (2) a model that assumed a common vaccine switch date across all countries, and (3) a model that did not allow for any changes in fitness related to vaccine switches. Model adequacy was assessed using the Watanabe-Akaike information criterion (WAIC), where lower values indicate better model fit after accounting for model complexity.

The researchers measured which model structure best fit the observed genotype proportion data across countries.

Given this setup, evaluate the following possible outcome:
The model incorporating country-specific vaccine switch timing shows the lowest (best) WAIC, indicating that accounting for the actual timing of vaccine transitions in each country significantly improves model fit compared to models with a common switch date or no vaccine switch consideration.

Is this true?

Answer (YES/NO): YES